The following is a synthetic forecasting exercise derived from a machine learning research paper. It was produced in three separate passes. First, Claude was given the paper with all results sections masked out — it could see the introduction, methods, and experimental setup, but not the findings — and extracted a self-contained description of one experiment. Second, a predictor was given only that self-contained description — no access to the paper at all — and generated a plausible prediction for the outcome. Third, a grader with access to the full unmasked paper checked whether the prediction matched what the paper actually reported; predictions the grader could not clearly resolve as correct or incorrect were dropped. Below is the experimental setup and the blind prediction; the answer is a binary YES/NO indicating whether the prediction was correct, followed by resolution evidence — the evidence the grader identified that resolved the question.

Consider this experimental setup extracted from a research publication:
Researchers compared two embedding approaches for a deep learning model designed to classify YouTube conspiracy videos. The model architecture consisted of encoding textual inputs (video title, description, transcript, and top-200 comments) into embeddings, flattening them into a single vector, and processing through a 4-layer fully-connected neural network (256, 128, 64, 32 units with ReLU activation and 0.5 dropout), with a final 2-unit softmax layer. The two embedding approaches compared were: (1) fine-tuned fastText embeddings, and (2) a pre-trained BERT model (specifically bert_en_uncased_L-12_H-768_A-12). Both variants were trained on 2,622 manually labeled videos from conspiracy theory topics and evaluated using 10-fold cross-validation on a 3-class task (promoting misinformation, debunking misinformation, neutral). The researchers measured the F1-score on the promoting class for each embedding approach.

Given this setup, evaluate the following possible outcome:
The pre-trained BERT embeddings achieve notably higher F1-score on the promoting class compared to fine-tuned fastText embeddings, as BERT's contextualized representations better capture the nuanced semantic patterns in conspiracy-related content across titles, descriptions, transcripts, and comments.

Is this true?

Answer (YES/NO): NO